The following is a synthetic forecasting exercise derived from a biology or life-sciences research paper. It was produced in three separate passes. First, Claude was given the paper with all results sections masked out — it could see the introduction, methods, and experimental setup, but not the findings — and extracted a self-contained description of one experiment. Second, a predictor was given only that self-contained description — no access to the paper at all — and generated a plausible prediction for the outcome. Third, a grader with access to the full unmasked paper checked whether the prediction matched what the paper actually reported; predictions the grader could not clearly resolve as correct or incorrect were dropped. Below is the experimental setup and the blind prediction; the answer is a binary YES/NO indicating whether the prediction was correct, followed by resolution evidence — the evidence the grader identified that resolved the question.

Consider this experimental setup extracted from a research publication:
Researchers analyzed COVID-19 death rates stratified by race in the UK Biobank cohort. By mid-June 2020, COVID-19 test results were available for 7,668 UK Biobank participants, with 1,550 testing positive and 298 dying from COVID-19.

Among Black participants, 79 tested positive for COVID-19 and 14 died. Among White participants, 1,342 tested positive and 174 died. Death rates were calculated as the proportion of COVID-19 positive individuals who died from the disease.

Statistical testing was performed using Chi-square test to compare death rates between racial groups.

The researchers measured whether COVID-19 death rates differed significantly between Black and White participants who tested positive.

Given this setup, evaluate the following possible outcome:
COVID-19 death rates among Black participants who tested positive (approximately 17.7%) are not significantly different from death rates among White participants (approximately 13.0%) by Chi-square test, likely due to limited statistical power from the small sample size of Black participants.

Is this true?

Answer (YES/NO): YES